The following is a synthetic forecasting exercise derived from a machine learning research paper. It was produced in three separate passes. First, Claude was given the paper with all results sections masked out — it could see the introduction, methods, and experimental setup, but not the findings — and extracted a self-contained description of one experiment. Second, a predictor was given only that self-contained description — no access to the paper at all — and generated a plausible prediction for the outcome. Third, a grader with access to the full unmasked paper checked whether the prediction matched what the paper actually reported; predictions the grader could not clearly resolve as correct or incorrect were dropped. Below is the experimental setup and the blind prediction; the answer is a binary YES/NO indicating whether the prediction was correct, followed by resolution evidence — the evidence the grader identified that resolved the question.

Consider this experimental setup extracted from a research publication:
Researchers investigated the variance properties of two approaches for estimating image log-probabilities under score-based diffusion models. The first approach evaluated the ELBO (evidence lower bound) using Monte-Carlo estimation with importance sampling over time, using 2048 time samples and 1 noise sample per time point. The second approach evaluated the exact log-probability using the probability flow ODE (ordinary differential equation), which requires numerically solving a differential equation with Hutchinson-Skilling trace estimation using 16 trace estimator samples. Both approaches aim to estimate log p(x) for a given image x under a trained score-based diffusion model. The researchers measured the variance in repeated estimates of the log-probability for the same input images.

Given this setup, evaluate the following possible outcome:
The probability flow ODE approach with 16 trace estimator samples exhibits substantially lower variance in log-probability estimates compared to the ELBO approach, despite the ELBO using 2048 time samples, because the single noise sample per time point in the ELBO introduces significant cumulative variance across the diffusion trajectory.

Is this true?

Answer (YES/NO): YES